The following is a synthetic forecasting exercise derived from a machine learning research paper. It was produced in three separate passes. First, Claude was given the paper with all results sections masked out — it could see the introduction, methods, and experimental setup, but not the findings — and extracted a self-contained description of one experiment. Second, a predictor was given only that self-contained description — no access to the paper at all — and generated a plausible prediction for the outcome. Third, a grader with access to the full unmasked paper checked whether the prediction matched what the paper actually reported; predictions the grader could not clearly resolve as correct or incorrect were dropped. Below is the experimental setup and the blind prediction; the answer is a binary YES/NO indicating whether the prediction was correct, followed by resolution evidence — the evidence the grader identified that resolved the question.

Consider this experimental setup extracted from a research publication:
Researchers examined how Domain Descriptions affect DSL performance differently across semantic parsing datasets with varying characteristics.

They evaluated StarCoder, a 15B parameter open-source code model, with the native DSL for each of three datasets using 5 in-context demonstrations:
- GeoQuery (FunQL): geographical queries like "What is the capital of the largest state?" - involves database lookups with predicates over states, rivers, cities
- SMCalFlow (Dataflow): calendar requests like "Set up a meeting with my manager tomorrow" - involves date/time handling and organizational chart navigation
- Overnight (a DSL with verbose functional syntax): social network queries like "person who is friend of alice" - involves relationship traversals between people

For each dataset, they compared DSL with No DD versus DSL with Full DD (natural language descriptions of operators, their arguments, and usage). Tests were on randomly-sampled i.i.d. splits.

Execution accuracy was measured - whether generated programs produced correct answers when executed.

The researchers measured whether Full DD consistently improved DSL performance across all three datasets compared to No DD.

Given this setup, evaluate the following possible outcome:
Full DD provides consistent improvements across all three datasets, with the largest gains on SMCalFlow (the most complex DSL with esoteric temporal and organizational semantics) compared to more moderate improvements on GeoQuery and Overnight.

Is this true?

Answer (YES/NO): NO